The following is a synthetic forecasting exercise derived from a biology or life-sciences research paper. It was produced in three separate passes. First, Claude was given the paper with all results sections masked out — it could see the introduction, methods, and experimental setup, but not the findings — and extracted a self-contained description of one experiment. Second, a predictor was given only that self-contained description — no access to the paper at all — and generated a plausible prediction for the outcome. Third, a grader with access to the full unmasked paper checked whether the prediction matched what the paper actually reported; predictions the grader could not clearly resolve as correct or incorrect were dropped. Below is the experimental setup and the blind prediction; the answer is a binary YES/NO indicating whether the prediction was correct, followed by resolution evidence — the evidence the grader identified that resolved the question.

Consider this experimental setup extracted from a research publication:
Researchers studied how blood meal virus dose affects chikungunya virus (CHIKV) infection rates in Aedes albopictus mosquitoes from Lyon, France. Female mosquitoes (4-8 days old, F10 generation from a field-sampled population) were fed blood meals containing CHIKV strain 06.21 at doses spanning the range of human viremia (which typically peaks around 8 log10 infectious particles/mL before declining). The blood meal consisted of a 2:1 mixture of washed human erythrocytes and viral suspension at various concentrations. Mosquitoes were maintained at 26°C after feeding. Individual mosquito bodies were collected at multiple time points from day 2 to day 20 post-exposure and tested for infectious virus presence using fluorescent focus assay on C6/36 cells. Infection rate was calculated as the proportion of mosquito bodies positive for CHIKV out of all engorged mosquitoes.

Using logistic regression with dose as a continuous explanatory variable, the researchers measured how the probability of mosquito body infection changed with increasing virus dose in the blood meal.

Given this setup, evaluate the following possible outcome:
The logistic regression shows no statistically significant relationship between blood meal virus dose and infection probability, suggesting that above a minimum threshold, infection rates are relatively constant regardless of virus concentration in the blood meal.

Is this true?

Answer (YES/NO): NO